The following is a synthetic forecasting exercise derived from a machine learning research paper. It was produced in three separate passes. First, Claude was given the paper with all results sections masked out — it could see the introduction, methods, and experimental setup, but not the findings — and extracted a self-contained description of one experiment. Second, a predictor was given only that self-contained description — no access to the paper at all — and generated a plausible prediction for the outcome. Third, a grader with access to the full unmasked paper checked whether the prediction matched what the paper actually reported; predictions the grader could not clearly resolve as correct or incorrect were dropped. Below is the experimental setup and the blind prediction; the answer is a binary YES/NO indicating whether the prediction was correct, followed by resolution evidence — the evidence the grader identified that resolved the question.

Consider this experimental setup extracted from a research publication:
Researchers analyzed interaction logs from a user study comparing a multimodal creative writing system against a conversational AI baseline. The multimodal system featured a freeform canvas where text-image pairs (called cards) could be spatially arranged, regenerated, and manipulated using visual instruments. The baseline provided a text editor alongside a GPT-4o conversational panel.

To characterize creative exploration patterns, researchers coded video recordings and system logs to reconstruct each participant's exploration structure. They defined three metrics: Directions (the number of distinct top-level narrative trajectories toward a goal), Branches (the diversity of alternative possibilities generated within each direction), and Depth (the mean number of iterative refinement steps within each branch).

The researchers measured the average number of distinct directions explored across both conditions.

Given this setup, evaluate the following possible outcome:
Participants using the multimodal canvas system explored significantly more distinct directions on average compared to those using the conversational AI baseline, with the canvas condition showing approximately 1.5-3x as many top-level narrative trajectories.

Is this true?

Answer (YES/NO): NO